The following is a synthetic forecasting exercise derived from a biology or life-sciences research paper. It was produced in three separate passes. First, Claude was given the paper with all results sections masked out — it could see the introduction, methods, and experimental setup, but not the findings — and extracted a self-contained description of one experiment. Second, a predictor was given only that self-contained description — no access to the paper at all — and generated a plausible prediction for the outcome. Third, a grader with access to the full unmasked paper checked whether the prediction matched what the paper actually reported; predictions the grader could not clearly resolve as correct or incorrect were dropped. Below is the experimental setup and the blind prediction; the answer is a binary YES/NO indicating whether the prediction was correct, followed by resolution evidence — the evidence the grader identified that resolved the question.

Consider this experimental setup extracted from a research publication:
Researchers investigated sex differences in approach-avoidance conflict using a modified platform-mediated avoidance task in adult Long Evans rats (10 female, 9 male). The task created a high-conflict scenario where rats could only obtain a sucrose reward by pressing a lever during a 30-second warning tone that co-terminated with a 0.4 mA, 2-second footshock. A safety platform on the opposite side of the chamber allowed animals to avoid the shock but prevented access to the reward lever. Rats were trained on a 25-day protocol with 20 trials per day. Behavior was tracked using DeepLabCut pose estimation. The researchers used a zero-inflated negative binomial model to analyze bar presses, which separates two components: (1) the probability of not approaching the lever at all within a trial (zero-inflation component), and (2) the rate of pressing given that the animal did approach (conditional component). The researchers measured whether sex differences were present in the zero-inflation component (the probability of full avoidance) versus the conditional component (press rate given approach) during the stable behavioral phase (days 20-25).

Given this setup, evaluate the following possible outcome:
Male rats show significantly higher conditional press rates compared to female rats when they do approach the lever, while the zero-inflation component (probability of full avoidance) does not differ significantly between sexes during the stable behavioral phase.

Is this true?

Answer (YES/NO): YES